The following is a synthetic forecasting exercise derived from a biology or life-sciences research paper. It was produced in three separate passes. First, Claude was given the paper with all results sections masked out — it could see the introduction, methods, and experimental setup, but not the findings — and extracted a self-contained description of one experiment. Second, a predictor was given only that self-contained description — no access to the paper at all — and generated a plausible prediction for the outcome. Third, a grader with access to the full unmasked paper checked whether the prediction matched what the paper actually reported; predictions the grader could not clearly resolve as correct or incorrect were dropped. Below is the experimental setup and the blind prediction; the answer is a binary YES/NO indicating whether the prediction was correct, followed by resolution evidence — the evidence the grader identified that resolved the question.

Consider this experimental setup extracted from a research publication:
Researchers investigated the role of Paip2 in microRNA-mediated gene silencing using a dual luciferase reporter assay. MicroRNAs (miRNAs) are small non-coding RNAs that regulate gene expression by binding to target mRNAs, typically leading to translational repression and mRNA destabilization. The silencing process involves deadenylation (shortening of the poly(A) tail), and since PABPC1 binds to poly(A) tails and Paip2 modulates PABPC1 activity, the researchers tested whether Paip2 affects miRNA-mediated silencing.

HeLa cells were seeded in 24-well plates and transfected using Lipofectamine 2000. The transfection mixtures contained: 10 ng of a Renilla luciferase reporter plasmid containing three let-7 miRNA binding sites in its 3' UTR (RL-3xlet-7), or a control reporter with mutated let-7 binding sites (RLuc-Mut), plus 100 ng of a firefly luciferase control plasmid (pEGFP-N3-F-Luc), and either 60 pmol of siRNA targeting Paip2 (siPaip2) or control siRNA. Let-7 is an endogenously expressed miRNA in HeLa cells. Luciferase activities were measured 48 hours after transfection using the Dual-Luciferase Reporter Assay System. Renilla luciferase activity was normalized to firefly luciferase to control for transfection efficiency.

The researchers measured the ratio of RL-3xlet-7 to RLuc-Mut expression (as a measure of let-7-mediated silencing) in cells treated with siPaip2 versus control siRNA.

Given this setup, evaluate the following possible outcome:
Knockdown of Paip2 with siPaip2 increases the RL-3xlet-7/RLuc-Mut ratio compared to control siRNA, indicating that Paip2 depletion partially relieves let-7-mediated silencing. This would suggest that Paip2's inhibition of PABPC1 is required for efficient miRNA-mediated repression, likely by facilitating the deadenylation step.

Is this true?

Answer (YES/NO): YES